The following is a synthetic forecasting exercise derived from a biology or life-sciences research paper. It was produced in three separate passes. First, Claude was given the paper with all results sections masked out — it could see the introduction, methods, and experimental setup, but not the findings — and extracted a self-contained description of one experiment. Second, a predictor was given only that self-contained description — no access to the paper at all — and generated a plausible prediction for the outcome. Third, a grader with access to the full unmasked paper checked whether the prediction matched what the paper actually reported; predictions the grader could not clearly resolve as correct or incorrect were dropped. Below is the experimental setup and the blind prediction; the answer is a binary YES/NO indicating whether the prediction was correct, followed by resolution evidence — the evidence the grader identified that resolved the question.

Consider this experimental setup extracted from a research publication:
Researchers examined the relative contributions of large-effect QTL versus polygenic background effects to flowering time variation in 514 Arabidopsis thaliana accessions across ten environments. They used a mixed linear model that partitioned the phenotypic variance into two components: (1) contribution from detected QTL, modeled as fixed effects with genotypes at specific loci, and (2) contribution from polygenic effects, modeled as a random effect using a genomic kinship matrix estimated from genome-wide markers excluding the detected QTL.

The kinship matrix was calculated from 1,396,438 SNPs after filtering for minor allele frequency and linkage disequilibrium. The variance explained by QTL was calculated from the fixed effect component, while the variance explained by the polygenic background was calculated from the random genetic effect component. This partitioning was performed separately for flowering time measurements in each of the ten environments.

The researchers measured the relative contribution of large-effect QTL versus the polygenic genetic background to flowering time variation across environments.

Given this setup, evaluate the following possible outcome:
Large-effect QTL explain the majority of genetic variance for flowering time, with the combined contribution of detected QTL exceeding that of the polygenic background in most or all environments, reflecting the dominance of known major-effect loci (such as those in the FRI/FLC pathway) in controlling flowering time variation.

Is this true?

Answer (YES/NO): NO